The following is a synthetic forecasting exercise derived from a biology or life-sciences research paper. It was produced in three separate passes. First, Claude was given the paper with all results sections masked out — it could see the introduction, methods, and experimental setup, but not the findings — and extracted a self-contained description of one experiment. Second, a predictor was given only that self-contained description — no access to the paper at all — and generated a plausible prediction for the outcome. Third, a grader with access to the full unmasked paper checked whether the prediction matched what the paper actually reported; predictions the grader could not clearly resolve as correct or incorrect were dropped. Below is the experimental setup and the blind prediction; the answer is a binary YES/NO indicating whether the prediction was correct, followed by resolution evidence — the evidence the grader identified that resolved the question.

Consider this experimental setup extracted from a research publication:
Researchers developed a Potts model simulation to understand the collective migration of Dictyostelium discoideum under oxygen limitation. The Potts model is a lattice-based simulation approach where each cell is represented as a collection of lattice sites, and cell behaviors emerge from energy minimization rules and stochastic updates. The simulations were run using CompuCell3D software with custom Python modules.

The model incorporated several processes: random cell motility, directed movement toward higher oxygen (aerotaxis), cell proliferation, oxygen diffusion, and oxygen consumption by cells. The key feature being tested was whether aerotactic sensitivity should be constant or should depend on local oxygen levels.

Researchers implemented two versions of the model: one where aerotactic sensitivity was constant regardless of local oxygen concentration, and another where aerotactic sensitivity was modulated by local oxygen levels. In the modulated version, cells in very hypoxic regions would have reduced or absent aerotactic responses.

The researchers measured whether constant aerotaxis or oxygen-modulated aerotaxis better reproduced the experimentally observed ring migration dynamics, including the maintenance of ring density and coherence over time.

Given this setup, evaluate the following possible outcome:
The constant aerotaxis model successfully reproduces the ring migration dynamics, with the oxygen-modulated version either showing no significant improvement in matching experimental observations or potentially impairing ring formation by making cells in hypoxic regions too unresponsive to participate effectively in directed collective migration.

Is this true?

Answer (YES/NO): NO